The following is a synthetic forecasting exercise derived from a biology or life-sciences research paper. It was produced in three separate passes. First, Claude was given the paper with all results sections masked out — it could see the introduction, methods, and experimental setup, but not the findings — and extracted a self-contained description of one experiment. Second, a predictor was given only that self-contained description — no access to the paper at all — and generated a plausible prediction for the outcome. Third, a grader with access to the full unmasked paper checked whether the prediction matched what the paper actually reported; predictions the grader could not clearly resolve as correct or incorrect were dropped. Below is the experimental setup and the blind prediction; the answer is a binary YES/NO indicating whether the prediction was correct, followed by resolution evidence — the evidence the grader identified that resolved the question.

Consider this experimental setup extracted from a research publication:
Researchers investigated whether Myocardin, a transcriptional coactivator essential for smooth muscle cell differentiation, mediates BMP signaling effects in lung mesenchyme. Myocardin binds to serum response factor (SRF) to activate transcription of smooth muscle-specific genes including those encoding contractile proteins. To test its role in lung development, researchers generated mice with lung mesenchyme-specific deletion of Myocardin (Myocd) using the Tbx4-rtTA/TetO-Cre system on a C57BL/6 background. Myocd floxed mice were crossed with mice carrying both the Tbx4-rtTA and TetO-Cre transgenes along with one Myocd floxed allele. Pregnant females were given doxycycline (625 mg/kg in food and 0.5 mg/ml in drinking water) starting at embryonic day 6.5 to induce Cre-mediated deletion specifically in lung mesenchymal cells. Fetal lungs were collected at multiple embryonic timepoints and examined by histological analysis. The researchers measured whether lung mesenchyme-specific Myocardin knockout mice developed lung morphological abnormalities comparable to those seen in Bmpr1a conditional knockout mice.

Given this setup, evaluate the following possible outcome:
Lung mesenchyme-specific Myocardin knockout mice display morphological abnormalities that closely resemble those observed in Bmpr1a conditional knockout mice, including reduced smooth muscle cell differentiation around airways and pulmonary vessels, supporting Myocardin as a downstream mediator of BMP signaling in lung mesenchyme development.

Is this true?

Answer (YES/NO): NO